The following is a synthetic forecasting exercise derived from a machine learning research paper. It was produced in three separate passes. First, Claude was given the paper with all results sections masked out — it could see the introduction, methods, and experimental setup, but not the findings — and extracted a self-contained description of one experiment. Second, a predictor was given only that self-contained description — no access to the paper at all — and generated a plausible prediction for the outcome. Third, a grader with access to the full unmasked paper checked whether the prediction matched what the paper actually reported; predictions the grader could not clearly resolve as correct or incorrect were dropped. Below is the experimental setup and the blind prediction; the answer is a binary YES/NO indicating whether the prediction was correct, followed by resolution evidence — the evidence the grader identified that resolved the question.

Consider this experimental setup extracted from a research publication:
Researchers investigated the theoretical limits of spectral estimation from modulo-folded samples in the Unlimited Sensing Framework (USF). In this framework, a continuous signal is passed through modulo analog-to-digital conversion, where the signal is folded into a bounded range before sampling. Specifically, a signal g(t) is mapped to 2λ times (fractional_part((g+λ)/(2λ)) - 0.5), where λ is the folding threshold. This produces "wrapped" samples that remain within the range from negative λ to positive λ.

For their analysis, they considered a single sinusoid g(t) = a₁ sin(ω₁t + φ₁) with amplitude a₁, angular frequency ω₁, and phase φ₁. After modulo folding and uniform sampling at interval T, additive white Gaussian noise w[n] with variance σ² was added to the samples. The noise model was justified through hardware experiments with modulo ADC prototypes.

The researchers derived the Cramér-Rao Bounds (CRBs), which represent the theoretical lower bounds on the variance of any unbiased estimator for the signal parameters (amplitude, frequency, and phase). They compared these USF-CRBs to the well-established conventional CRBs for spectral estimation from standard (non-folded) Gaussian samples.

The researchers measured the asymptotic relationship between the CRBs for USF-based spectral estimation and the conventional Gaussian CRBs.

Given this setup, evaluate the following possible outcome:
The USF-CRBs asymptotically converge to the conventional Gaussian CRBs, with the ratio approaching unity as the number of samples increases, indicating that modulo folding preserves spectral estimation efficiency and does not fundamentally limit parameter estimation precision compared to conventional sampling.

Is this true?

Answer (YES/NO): NO